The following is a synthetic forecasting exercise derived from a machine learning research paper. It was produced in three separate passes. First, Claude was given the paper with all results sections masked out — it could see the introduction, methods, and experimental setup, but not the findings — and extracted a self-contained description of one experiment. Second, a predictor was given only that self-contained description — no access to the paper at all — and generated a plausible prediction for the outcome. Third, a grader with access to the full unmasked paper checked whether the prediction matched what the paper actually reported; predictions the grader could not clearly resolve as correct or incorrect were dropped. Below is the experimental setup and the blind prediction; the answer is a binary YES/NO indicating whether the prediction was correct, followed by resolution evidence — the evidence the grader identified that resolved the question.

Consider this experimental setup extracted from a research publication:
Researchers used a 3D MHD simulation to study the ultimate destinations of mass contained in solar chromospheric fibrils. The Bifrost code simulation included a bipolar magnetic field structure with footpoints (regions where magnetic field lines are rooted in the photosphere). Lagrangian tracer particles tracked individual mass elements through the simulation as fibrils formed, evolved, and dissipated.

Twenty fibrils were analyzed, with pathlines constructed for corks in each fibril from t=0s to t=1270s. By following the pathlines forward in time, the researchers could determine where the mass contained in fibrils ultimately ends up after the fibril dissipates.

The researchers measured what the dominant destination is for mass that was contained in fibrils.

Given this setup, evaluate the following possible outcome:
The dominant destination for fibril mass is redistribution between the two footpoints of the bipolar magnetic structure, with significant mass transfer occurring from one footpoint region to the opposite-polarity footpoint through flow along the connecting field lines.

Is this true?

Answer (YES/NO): NO